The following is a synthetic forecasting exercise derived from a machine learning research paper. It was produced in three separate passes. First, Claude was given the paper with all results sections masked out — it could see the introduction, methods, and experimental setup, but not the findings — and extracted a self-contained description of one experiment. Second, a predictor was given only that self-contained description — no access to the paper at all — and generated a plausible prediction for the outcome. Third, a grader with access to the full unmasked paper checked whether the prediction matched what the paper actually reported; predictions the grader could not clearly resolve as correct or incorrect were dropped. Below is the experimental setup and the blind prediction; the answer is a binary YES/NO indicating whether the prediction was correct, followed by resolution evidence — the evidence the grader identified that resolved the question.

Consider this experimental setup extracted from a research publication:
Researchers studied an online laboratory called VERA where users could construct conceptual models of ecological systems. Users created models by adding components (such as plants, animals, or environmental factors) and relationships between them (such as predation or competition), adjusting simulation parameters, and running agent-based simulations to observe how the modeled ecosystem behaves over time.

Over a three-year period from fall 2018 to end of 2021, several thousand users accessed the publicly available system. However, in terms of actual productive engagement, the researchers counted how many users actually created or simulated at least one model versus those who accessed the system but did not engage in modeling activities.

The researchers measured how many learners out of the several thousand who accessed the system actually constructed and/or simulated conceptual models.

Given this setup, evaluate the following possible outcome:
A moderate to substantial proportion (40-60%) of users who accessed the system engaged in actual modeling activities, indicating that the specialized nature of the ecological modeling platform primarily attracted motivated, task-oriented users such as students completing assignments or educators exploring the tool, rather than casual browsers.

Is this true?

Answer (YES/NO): NO